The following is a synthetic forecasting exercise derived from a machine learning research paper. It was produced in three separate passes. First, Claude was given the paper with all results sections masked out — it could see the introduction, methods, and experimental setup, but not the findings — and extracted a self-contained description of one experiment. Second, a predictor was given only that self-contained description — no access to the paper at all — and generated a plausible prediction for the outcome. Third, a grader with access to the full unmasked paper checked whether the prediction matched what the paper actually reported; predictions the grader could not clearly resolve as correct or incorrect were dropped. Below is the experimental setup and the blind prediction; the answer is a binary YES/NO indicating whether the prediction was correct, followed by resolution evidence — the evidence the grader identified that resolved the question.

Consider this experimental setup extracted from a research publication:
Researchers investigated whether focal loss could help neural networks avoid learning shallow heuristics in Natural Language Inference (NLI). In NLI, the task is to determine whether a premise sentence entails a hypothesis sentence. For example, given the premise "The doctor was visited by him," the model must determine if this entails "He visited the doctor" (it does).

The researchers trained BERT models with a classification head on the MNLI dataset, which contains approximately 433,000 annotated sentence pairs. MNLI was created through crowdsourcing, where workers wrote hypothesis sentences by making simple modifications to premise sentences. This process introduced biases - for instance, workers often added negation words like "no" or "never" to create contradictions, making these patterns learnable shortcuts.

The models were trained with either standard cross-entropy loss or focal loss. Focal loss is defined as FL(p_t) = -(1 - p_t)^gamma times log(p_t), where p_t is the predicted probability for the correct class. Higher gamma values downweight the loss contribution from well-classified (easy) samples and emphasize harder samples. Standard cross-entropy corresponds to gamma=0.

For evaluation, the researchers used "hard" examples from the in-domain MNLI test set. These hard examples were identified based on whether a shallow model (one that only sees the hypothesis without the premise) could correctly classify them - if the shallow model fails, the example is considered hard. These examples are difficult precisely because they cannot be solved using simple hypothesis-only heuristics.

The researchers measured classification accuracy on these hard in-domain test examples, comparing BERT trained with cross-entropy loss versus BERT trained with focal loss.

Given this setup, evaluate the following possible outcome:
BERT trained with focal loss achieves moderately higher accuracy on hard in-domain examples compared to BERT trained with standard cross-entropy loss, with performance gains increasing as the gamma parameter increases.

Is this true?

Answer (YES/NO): NO